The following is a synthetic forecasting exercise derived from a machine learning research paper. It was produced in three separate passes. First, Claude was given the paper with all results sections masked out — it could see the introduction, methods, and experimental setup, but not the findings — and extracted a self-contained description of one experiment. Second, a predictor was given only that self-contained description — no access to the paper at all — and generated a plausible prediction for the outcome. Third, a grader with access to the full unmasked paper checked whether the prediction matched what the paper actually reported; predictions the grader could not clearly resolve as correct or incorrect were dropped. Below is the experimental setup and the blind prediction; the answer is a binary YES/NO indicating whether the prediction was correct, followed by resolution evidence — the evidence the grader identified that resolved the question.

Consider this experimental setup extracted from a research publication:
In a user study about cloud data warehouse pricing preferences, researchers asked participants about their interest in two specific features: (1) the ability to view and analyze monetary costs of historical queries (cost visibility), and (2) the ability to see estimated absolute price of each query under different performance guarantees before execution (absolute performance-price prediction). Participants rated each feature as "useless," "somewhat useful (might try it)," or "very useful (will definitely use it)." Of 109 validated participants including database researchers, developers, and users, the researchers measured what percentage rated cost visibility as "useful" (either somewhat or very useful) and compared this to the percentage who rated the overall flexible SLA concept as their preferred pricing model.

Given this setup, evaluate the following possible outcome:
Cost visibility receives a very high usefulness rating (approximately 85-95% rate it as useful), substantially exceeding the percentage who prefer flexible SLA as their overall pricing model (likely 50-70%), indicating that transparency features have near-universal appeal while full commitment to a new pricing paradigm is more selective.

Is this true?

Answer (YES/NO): NO